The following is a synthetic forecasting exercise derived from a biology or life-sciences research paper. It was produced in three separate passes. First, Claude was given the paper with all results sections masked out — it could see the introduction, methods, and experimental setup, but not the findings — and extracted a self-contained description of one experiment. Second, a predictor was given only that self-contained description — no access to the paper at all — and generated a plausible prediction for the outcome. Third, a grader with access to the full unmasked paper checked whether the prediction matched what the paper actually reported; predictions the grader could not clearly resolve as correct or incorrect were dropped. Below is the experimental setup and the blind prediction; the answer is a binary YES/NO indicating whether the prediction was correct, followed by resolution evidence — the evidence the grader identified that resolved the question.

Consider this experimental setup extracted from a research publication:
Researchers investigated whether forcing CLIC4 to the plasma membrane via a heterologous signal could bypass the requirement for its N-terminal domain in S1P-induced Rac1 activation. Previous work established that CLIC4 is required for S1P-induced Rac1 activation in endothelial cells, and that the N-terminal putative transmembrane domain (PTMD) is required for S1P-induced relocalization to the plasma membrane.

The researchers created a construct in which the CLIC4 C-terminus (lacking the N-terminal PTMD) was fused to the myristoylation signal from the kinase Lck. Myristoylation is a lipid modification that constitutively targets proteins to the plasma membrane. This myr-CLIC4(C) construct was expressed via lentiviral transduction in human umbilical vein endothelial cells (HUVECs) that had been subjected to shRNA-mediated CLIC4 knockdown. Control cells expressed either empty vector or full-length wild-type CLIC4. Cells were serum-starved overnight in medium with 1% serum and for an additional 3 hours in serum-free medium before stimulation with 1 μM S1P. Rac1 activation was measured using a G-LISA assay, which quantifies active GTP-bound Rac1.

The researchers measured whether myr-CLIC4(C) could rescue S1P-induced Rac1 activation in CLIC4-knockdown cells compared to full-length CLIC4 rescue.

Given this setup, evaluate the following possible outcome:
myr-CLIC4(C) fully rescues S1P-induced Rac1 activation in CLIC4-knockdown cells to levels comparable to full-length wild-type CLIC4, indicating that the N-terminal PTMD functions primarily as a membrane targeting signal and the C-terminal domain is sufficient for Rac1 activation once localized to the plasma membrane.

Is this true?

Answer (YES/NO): YES